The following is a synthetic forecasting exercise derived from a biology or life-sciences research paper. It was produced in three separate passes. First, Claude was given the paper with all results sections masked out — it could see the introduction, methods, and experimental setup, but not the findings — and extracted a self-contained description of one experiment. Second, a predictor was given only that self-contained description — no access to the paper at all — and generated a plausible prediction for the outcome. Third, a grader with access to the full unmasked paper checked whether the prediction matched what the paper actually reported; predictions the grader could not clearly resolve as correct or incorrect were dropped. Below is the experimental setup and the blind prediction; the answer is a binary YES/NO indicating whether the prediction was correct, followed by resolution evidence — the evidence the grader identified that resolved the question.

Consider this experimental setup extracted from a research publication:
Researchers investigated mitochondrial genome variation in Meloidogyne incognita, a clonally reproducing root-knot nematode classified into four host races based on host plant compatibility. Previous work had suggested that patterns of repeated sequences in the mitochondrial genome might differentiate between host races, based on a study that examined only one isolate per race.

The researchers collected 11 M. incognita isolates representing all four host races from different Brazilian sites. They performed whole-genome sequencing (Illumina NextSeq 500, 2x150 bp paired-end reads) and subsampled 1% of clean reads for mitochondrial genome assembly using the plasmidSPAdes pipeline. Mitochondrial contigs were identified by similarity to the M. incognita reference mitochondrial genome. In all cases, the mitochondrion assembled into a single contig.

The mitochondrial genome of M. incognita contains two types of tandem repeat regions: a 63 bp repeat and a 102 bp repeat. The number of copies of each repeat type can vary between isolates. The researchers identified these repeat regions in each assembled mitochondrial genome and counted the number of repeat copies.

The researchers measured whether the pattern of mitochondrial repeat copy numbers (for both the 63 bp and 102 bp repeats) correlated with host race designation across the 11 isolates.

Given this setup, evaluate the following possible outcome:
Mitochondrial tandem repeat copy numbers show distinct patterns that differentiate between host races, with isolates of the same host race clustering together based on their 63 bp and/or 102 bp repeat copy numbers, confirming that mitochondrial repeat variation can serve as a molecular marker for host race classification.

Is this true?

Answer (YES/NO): NO